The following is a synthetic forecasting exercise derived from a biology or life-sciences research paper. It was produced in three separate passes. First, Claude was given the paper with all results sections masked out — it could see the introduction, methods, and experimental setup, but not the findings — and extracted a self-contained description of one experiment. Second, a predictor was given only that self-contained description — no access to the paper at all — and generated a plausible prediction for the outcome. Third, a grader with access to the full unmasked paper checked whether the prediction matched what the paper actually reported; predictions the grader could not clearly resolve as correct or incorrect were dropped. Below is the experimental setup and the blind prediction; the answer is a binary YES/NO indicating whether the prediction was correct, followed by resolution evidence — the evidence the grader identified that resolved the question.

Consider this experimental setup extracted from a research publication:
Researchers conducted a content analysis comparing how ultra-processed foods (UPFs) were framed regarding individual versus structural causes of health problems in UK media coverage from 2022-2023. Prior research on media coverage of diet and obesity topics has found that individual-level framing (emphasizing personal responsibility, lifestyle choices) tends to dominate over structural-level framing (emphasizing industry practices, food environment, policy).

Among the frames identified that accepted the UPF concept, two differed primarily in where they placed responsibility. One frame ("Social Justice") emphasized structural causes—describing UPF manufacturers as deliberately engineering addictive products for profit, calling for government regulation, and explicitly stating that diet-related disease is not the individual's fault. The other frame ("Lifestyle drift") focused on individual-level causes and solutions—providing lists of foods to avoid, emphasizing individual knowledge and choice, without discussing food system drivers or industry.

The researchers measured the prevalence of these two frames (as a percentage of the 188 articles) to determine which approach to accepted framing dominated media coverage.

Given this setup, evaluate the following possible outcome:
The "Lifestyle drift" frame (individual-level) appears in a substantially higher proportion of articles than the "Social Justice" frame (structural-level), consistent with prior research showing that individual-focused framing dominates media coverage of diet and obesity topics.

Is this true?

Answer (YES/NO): NO